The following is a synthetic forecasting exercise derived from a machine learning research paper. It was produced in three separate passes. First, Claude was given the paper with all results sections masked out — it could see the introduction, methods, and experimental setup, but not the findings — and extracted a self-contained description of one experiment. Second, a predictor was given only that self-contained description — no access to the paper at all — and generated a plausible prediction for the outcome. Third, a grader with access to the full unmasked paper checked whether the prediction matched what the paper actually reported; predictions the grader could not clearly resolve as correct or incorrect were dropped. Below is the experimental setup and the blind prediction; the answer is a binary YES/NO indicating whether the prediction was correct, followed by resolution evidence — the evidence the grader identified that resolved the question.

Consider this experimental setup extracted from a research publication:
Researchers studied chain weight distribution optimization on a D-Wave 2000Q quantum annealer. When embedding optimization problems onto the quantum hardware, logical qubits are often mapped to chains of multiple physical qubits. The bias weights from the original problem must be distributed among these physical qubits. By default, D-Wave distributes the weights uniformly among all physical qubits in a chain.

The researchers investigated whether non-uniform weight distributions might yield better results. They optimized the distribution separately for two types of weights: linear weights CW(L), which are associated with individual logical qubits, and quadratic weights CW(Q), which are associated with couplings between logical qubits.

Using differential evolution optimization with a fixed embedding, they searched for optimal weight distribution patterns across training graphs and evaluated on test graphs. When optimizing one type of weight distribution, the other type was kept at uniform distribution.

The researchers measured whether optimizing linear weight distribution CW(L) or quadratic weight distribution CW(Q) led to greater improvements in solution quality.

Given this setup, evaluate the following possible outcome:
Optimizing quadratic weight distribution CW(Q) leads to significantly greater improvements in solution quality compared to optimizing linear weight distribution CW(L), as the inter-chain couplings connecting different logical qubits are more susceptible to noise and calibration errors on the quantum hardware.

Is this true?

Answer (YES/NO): NO